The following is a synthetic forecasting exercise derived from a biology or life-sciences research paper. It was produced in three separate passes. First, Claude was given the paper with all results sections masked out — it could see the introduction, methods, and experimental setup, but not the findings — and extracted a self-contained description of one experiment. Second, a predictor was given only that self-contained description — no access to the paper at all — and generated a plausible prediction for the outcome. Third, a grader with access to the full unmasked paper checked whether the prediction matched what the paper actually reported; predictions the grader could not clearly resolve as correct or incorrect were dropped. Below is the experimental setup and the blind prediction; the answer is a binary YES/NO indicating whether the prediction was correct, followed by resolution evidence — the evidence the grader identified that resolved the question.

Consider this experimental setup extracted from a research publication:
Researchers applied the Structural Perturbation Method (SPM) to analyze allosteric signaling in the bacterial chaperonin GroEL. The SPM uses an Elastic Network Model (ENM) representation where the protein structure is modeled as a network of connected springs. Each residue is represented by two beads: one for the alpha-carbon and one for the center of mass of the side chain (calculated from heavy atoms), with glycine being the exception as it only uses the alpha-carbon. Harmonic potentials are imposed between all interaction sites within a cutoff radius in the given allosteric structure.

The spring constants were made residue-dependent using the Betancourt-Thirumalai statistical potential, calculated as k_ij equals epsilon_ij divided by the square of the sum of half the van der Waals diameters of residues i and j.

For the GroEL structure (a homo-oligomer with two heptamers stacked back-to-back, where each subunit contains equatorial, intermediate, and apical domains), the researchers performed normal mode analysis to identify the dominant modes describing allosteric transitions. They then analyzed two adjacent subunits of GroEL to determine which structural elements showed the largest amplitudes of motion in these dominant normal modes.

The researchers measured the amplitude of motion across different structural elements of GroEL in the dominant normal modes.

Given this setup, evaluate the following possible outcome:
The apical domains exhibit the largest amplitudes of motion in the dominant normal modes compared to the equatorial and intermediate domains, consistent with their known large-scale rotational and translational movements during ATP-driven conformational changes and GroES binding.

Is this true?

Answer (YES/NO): YES